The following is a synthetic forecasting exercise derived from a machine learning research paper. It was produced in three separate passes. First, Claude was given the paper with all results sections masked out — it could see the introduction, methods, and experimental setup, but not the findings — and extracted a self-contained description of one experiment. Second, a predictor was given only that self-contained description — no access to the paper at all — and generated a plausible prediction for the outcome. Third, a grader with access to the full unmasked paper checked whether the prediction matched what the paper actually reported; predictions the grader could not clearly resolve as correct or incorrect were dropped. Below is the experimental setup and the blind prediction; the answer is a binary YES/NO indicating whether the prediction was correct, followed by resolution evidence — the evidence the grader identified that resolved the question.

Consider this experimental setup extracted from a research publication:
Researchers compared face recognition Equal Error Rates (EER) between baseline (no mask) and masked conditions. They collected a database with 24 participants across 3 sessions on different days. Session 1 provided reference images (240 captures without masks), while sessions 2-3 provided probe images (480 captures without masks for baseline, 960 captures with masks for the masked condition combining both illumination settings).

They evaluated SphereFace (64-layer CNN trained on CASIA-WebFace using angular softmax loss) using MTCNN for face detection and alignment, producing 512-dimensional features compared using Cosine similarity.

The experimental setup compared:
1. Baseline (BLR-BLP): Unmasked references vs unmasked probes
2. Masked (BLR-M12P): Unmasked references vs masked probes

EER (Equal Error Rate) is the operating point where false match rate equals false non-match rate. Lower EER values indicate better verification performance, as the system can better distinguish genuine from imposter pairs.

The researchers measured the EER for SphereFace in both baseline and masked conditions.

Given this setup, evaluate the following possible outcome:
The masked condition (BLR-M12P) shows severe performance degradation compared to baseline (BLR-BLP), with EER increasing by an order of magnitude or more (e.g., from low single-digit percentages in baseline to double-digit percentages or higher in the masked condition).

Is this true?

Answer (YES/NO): YES